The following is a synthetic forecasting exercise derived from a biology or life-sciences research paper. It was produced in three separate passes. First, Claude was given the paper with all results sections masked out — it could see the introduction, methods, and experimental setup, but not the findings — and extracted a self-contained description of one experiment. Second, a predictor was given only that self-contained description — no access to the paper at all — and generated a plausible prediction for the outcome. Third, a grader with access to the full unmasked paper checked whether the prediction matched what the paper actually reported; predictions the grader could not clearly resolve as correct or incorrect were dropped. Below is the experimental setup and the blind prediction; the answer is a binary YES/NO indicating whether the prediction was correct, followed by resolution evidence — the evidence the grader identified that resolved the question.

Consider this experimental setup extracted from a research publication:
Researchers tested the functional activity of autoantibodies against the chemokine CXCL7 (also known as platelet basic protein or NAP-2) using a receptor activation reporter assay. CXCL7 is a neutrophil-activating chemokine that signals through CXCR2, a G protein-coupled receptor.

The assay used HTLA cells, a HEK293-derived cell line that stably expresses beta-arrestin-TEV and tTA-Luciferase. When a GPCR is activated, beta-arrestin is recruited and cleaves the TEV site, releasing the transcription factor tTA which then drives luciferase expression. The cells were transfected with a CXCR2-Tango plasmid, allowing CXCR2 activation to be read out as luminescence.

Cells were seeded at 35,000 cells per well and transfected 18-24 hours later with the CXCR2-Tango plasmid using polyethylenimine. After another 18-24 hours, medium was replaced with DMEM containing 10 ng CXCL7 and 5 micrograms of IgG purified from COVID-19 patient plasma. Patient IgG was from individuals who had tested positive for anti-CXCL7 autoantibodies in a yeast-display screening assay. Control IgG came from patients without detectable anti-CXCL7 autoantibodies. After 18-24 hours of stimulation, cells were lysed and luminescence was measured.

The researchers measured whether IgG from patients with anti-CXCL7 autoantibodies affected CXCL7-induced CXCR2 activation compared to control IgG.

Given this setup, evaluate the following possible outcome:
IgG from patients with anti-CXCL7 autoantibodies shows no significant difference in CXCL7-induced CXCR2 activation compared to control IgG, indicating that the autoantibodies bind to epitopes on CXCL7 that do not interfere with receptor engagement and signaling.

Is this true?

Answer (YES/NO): NO